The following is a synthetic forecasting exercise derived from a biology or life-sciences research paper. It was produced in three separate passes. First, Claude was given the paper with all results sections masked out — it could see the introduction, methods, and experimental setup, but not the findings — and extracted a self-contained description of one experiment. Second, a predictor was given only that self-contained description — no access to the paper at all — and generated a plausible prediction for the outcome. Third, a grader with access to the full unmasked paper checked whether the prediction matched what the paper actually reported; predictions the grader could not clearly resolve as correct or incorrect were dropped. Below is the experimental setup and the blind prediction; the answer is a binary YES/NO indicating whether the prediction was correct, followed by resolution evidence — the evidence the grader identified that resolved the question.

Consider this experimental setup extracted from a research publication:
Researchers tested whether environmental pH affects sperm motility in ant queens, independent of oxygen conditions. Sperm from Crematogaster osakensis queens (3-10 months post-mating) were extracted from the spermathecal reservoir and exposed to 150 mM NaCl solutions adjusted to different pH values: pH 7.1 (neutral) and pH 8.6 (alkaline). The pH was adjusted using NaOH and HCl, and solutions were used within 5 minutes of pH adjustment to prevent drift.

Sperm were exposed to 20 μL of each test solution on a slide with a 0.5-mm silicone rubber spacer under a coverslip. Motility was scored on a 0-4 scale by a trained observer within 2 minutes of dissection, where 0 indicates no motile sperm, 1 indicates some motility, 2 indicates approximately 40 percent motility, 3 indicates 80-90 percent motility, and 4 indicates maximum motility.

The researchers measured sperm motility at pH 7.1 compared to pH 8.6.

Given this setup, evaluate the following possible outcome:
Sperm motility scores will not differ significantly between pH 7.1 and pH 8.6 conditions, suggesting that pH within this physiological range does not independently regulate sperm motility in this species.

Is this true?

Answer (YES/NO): YES